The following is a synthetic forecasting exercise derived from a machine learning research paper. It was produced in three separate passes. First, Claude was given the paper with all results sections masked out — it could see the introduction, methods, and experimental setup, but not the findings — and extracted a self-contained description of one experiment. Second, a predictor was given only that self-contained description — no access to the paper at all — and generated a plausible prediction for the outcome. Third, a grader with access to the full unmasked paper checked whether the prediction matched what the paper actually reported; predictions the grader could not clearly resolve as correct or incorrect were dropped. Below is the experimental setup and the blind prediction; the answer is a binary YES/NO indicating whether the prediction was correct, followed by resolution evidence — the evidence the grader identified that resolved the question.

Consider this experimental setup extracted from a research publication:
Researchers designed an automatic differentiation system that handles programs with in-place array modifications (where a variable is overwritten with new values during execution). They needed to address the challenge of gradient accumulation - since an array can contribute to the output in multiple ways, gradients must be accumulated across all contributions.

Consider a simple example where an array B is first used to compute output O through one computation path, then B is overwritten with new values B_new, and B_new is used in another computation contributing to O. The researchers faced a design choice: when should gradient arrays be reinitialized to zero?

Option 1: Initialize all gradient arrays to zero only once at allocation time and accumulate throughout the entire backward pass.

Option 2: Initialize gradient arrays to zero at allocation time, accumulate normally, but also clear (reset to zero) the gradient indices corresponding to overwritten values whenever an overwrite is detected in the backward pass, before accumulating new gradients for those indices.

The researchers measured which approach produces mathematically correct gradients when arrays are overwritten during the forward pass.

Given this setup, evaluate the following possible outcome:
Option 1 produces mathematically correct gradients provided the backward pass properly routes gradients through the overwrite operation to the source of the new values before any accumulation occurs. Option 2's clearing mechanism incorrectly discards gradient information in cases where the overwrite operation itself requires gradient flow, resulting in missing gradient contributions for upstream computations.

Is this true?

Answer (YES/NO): NO